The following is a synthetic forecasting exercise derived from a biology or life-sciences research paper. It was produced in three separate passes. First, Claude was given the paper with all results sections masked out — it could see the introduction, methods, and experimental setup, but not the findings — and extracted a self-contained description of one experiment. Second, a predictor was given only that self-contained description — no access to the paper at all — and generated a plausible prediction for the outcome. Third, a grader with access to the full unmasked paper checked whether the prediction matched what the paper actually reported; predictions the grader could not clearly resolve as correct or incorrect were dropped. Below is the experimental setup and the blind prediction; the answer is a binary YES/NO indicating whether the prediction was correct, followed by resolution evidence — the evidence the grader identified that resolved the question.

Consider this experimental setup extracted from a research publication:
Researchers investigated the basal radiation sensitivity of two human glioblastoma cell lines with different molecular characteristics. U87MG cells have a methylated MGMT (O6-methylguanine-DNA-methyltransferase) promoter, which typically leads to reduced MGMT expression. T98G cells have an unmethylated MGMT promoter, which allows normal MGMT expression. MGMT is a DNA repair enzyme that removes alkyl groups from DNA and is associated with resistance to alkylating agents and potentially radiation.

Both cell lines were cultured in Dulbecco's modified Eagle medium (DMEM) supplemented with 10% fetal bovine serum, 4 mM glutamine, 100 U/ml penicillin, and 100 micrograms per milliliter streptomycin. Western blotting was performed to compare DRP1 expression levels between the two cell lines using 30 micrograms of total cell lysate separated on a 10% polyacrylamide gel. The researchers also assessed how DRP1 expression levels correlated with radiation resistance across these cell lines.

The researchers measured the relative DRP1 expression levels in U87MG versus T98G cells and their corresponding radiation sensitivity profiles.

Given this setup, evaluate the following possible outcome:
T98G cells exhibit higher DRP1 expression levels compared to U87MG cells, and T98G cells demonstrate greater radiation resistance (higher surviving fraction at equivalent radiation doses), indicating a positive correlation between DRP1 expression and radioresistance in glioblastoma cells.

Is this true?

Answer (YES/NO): YES